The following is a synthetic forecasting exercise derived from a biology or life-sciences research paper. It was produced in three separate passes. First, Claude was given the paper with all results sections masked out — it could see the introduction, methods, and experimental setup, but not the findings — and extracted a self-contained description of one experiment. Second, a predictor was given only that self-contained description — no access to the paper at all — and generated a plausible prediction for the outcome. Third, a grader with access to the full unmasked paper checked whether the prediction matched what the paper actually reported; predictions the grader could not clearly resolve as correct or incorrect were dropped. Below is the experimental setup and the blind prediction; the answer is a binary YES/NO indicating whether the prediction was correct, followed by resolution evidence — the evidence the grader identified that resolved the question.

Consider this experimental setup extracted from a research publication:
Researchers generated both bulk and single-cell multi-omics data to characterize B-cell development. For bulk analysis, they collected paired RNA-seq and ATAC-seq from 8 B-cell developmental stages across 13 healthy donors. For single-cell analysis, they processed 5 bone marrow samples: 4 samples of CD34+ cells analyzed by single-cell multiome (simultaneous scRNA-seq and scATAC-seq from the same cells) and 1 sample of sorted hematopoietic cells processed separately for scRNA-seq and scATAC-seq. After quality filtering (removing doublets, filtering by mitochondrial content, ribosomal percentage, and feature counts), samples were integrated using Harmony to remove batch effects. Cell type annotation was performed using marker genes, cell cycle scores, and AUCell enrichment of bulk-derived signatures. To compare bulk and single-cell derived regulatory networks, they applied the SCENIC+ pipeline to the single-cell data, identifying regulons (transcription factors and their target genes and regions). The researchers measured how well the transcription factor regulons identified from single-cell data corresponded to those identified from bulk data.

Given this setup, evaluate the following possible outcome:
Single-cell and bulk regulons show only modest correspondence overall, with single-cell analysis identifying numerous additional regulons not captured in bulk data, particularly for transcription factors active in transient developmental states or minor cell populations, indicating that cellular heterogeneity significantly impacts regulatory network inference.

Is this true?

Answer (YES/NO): NO